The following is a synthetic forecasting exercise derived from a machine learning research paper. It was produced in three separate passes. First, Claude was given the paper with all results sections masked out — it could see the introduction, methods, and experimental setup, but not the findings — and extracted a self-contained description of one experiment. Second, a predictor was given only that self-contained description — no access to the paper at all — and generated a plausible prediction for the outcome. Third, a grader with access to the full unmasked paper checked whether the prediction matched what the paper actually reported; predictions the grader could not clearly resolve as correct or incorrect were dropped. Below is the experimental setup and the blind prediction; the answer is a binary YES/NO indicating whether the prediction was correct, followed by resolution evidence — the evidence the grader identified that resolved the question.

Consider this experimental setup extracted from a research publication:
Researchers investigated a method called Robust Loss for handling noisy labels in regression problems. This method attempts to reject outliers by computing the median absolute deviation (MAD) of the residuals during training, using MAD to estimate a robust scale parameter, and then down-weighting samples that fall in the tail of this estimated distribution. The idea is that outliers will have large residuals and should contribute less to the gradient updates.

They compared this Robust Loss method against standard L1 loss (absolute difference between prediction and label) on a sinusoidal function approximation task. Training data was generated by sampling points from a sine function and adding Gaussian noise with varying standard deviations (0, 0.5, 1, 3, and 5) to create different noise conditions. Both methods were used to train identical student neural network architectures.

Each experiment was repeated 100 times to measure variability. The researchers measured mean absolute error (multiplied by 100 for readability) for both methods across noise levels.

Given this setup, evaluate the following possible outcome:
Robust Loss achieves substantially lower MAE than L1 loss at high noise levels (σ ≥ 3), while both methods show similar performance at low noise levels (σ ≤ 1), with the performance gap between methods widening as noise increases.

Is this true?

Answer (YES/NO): NO